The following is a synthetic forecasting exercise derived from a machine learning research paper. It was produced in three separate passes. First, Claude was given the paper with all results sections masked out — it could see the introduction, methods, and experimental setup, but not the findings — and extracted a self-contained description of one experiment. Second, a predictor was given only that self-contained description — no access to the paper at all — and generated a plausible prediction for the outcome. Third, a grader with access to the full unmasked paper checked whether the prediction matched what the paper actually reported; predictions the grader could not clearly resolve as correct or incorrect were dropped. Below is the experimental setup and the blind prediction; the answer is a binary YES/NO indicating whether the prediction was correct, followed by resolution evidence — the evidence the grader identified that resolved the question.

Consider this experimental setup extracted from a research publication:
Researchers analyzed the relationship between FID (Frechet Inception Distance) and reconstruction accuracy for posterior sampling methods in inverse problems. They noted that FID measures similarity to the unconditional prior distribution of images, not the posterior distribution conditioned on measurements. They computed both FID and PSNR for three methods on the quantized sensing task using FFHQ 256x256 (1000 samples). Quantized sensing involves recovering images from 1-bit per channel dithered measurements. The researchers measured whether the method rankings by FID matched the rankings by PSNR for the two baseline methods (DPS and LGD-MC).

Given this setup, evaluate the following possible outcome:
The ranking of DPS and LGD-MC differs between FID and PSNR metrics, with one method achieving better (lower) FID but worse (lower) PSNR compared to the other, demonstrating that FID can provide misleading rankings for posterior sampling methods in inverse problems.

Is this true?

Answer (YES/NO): NO